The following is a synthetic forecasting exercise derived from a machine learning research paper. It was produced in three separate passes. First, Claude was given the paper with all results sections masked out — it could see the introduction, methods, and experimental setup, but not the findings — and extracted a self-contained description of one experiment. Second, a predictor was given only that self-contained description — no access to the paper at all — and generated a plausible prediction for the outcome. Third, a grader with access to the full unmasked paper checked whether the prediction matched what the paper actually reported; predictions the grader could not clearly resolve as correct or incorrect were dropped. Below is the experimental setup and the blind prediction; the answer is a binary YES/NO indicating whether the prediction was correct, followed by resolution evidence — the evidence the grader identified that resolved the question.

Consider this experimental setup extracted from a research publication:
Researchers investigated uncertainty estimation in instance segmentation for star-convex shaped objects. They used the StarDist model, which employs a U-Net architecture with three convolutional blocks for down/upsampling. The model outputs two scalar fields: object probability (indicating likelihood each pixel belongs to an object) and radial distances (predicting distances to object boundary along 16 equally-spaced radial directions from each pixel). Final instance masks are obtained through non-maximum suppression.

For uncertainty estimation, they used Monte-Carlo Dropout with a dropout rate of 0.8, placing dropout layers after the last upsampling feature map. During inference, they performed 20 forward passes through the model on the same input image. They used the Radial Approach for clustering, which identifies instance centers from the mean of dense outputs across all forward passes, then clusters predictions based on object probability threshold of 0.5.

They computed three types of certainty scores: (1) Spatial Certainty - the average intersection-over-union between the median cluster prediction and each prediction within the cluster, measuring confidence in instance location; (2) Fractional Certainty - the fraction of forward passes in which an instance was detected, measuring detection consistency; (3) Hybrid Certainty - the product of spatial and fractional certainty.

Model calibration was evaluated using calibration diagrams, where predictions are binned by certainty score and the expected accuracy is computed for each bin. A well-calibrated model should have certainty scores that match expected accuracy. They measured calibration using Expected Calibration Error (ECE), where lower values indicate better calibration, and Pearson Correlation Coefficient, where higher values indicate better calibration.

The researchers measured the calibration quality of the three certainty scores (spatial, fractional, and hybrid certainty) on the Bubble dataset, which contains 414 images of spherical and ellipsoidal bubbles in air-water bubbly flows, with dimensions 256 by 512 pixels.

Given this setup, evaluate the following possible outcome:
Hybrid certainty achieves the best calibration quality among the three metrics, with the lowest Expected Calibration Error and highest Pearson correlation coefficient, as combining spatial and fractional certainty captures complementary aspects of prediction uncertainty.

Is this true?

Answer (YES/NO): YES